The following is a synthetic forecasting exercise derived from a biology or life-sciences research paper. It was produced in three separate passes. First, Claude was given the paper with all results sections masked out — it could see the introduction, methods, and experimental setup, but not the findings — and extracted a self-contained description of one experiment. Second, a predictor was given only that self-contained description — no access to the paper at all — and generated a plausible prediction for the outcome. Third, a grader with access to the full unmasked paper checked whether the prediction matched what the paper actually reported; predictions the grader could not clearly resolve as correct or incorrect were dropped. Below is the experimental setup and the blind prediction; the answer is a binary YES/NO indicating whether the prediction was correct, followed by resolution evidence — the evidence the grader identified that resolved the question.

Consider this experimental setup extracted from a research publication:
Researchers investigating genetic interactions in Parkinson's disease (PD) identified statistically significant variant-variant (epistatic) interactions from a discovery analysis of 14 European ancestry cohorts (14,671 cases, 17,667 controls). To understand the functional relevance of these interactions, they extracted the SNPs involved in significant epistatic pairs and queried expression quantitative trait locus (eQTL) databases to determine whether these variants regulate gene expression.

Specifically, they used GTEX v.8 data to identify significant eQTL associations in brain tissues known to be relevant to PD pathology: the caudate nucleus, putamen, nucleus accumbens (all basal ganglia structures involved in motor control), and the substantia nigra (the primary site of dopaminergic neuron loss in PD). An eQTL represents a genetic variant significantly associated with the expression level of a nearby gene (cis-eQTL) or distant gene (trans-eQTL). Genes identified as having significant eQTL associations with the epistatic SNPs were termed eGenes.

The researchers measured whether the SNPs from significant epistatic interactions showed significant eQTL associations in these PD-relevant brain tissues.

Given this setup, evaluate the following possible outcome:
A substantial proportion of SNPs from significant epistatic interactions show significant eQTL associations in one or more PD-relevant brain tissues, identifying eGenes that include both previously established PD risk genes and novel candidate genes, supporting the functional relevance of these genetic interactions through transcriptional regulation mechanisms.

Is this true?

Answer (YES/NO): YES